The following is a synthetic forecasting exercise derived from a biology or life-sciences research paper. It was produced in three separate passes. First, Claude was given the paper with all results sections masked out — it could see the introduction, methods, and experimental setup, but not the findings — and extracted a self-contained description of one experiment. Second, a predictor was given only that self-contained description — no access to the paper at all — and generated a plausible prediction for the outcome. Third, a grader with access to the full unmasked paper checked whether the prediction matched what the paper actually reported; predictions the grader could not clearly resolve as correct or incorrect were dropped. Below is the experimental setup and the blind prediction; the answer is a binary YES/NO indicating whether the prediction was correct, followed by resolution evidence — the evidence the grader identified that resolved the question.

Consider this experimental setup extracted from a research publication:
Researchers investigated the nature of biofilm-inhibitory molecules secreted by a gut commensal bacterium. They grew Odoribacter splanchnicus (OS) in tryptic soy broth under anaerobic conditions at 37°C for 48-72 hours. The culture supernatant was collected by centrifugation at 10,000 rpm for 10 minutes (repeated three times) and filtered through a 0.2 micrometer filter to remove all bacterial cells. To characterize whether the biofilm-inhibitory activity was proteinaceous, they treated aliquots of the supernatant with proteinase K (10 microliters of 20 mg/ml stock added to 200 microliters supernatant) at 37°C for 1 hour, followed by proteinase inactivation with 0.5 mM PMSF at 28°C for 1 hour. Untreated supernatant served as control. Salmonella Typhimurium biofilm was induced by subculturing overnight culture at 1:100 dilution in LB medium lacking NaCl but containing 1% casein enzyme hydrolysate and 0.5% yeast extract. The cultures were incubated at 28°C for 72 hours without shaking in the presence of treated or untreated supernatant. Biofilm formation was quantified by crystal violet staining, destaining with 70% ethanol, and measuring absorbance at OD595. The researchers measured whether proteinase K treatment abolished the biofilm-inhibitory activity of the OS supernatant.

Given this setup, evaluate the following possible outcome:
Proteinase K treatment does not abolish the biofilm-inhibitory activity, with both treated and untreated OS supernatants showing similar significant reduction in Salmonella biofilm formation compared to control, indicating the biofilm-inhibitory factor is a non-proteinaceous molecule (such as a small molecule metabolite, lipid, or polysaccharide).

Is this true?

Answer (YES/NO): NO